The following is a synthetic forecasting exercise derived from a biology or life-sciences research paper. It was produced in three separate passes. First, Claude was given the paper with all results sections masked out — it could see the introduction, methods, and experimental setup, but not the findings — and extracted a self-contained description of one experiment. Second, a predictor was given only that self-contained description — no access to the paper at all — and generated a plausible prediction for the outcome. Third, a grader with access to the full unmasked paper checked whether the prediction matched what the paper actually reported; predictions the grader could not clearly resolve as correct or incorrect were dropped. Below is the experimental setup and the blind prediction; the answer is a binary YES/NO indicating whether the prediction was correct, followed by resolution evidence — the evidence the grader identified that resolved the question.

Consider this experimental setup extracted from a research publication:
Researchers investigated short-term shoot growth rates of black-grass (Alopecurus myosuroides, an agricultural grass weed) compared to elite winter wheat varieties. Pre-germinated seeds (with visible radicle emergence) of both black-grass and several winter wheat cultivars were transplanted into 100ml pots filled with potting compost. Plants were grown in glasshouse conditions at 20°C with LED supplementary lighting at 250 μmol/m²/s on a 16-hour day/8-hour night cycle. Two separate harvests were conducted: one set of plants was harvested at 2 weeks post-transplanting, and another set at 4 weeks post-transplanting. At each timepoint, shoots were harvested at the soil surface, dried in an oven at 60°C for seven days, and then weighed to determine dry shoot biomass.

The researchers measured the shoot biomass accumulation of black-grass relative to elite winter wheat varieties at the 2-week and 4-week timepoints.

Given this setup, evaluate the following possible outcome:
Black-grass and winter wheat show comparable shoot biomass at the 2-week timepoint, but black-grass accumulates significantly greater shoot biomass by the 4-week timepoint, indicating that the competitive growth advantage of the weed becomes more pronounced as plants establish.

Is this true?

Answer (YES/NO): NO